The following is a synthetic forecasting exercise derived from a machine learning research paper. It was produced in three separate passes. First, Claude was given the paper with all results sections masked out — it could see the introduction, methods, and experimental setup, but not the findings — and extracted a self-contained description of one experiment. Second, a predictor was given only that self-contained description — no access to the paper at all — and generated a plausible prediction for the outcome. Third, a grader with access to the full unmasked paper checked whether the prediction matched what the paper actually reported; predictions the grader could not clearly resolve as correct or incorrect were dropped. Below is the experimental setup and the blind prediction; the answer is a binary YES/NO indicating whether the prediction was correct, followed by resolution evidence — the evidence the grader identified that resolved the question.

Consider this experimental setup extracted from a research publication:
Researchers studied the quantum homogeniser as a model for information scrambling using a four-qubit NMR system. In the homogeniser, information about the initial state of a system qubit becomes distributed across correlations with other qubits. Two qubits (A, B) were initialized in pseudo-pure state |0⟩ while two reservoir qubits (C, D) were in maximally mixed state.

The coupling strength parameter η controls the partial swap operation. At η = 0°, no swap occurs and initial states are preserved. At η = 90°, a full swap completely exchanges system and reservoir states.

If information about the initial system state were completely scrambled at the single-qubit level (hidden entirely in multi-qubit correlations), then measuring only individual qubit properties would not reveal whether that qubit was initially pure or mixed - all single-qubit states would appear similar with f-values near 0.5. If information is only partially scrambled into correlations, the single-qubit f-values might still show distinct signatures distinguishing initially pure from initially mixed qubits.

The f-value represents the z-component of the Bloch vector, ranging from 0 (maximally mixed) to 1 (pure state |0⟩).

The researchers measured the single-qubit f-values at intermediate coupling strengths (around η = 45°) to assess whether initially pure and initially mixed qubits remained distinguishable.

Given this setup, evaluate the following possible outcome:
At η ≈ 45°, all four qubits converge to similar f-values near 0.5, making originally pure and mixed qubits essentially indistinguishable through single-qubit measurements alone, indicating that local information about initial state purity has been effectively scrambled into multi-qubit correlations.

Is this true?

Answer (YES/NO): NO